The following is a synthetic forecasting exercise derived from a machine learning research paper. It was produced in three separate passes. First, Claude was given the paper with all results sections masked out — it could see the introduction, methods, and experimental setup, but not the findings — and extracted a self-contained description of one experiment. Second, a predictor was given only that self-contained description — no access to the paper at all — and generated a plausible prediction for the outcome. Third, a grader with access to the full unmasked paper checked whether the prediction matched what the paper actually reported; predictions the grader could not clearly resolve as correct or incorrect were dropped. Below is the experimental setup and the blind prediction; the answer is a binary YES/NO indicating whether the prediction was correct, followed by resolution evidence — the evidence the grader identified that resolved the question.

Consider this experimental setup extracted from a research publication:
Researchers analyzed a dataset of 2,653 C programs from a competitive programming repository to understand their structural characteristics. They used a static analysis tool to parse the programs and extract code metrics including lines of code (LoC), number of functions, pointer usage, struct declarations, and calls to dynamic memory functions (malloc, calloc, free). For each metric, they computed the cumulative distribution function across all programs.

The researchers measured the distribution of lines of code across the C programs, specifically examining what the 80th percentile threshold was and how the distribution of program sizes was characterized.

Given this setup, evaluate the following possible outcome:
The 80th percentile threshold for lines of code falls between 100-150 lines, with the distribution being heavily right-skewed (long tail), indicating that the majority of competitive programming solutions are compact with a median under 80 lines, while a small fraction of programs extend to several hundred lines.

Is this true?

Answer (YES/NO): YES